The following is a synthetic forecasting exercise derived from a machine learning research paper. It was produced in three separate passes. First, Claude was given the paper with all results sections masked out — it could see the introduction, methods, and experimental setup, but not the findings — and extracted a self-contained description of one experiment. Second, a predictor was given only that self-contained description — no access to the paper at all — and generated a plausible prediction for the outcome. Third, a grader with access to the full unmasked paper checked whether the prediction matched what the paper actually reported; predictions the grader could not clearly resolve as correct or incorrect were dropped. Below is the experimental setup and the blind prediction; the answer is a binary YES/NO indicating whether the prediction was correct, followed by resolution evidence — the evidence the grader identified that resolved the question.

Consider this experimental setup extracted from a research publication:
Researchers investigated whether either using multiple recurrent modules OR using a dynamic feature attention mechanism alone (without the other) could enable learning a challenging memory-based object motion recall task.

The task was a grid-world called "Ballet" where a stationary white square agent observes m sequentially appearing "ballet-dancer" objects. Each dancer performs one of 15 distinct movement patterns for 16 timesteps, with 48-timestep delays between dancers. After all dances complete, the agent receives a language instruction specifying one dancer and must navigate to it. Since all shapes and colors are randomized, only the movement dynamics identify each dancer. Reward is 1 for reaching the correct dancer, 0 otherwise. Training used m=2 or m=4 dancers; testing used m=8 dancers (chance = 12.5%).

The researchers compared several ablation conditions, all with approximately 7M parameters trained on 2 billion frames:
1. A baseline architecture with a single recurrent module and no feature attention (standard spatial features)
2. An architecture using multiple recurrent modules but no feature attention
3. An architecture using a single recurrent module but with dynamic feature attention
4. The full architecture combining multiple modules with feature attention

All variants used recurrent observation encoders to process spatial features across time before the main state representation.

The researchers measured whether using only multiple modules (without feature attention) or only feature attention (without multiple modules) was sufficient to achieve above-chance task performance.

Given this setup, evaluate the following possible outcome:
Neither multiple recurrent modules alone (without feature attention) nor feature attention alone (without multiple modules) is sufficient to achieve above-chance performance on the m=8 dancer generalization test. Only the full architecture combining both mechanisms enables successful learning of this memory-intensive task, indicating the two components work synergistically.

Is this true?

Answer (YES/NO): NO